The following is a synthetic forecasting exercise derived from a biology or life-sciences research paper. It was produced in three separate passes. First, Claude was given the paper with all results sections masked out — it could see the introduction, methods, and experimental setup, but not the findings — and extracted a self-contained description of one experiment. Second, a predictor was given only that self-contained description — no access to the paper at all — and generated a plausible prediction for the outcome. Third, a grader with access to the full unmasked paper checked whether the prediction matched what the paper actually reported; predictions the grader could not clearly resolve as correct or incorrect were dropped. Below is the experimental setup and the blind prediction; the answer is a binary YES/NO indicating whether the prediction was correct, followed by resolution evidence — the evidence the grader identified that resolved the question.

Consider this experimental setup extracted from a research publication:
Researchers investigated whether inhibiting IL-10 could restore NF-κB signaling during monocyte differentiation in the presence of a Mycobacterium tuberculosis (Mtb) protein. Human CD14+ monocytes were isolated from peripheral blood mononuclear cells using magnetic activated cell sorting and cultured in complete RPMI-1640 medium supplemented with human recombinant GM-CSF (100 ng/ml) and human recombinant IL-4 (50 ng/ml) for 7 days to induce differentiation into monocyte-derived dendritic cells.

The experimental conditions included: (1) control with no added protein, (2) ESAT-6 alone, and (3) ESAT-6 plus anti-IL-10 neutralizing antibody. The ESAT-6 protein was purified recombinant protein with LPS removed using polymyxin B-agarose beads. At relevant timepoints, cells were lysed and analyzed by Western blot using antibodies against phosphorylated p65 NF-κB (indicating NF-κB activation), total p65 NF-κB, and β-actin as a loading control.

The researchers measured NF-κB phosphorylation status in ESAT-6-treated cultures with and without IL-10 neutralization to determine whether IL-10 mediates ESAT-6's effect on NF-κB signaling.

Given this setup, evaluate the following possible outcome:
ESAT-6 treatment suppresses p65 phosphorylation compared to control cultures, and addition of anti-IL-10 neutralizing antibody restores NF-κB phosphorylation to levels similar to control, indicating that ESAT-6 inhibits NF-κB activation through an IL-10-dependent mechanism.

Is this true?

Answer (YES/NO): NO